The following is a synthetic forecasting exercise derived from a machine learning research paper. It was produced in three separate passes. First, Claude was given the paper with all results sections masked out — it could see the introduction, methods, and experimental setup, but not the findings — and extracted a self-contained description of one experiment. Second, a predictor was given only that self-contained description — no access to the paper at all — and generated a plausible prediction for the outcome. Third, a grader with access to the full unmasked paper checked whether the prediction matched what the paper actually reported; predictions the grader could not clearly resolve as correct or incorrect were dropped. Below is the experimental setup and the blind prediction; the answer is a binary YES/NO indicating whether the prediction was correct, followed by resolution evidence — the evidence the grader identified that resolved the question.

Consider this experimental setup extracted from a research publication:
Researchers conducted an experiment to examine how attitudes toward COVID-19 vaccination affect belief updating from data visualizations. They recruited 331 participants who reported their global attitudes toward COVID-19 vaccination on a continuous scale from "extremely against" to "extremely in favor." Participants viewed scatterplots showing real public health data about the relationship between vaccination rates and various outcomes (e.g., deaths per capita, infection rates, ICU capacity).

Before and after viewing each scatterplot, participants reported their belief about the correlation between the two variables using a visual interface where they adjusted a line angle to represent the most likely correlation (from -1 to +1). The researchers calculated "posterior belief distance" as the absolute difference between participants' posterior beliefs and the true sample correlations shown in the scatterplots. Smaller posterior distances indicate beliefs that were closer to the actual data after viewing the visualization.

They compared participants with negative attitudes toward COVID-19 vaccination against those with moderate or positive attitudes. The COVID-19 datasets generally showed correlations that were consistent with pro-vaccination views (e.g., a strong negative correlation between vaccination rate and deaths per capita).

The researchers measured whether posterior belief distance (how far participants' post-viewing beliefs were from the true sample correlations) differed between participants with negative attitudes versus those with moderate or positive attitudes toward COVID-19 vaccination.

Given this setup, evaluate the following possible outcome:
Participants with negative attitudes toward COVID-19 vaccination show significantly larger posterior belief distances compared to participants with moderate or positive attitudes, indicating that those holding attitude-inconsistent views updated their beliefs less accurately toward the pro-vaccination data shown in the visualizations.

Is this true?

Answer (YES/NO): YES